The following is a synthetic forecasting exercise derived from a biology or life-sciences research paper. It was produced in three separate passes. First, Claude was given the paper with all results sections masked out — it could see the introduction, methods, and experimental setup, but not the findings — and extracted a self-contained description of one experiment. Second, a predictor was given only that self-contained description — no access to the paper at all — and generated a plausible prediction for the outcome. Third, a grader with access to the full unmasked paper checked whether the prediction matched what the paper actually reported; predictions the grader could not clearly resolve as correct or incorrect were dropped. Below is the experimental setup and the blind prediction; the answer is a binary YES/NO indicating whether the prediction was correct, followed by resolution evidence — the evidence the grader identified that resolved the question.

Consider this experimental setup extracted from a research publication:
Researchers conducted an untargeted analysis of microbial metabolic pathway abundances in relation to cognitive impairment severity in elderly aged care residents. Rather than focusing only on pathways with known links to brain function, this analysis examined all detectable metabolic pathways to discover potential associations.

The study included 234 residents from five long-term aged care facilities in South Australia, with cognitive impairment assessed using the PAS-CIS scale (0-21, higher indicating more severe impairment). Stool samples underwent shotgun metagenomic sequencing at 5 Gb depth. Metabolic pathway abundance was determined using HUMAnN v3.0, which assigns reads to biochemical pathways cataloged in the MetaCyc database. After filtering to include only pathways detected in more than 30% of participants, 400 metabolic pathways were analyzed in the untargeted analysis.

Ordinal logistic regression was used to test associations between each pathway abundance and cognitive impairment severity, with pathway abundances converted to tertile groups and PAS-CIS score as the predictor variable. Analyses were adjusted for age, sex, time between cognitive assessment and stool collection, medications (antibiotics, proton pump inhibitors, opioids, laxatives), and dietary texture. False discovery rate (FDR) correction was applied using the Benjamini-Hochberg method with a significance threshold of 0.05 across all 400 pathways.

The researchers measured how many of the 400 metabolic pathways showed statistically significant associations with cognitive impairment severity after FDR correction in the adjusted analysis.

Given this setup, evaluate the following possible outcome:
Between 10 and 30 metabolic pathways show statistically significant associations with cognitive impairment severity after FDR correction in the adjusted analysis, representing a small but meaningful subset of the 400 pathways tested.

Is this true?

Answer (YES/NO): NO